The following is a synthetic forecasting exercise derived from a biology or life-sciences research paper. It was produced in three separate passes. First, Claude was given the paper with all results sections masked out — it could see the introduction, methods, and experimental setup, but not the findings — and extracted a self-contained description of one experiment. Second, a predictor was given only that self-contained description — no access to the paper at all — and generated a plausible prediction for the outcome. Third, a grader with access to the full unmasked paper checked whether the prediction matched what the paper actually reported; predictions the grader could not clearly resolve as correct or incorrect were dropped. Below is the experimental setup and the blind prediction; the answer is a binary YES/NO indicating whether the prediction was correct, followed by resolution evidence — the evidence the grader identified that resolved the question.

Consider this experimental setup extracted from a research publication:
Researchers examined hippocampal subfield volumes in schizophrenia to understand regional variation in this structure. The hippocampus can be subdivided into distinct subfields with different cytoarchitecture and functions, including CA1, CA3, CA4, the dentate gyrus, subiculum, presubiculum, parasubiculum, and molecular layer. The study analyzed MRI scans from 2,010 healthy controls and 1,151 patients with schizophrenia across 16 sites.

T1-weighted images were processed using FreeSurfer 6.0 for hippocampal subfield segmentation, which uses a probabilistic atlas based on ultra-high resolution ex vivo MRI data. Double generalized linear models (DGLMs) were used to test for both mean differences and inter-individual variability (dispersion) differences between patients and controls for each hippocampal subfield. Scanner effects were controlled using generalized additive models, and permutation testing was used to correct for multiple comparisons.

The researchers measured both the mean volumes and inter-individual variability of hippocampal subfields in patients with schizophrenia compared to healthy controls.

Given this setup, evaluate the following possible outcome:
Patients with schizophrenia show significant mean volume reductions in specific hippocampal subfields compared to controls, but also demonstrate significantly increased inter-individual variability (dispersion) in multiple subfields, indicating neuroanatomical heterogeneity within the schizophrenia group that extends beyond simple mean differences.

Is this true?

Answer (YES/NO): YES